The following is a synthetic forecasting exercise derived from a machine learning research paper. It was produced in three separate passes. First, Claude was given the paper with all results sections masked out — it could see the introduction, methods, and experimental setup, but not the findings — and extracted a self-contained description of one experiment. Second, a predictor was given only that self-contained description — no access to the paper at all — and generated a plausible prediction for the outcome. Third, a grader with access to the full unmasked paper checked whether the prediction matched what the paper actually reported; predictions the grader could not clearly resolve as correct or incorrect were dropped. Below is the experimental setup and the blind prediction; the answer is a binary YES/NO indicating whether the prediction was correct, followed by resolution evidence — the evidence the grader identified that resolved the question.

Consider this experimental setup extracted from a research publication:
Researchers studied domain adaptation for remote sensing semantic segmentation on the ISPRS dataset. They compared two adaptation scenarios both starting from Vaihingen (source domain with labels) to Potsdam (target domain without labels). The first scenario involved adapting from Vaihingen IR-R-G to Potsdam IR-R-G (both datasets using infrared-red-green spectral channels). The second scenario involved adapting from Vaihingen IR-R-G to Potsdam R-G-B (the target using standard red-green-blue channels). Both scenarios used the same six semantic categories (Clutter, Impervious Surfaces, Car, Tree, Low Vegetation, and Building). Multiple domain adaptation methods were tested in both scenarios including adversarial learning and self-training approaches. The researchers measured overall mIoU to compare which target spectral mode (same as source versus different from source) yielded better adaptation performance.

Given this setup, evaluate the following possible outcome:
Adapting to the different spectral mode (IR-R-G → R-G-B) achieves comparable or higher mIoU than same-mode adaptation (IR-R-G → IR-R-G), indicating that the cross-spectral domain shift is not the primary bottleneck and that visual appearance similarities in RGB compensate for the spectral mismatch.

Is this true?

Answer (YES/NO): NO